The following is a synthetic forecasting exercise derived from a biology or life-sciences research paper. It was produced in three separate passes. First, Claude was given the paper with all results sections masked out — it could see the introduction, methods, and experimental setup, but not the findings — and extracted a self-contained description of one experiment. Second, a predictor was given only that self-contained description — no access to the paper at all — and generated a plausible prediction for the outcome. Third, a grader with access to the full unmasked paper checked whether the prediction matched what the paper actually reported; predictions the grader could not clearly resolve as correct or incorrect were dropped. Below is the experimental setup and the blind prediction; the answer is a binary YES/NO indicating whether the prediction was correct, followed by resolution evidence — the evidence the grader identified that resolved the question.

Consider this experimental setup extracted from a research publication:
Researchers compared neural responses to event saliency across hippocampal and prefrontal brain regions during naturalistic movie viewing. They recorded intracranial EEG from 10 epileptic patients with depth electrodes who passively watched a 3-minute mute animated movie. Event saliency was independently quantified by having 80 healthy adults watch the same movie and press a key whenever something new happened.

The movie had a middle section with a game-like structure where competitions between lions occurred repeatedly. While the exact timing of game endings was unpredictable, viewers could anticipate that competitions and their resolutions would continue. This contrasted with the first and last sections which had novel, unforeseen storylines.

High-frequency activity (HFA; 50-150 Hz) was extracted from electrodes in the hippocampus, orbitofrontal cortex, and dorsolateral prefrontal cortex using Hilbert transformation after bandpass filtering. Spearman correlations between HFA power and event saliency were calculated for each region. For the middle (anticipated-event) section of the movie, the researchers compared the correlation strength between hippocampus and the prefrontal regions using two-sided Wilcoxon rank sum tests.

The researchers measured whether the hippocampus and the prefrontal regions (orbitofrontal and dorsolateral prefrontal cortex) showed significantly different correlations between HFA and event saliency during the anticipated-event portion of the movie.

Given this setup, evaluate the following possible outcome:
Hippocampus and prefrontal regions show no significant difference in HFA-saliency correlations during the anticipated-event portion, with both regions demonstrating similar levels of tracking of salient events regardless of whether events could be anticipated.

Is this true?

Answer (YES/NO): NO